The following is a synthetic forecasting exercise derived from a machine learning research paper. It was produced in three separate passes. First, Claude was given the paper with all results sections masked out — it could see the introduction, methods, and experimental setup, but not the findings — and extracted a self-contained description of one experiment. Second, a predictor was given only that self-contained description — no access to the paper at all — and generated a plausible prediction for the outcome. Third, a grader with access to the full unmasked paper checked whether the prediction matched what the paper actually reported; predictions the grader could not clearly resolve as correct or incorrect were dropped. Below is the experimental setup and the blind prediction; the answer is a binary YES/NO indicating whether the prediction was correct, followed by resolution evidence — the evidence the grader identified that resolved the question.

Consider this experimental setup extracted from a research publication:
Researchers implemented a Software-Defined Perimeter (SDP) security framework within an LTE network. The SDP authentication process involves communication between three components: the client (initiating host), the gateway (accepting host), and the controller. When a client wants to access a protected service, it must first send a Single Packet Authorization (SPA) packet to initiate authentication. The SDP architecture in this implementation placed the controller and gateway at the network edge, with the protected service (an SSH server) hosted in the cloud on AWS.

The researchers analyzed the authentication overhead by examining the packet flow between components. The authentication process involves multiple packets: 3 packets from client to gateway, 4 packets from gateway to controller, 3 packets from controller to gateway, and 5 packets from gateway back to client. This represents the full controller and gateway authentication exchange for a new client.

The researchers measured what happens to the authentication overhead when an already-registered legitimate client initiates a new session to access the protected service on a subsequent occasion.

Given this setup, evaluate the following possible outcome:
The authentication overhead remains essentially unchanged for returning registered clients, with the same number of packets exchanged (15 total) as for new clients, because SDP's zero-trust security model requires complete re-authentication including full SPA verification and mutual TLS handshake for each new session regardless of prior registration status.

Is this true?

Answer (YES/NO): NO